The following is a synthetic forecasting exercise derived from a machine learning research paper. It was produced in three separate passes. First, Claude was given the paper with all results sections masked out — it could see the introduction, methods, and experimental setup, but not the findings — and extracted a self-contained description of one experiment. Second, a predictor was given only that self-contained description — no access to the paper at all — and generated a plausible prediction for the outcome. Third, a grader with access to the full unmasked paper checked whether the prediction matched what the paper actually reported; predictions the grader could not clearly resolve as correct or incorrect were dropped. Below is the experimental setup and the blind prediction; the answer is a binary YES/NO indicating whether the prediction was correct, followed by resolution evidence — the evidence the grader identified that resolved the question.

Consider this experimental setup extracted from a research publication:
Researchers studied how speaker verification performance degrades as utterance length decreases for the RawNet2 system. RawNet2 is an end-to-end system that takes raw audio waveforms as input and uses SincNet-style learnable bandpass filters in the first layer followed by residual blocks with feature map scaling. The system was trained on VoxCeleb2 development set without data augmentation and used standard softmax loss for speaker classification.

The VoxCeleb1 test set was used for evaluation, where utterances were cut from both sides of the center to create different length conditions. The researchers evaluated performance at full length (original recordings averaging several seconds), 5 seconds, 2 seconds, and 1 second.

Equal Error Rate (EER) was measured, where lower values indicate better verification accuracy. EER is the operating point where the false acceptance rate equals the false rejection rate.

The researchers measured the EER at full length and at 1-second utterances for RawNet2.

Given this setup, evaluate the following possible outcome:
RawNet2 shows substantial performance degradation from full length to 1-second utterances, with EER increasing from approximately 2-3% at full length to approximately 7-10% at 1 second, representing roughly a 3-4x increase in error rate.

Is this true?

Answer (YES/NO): YES